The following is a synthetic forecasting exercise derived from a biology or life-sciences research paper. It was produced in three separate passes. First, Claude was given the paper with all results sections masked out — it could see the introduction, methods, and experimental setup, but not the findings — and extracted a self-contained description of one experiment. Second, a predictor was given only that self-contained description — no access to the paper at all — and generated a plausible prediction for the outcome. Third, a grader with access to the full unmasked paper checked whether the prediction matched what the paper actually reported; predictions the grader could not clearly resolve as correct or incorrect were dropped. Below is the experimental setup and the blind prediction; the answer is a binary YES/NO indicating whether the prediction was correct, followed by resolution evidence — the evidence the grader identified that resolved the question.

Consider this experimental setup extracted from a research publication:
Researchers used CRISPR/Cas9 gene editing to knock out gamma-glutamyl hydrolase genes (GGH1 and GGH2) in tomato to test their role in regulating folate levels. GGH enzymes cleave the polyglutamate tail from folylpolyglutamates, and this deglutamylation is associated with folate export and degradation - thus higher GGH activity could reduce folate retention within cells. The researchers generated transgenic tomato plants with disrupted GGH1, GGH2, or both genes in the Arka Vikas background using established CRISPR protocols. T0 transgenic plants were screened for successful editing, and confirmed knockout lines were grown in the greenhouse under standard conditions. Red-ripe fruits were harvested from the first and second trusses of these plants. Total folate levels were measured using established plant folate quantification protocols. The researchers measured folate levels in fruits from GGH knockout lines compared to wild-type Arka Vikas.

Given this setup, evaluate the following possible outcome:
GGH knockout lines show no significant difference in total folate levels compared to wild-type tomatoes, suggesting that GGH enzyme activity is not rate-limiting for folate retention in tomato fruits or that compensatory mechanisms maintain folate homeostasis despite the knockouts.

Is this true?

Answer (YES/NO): NO